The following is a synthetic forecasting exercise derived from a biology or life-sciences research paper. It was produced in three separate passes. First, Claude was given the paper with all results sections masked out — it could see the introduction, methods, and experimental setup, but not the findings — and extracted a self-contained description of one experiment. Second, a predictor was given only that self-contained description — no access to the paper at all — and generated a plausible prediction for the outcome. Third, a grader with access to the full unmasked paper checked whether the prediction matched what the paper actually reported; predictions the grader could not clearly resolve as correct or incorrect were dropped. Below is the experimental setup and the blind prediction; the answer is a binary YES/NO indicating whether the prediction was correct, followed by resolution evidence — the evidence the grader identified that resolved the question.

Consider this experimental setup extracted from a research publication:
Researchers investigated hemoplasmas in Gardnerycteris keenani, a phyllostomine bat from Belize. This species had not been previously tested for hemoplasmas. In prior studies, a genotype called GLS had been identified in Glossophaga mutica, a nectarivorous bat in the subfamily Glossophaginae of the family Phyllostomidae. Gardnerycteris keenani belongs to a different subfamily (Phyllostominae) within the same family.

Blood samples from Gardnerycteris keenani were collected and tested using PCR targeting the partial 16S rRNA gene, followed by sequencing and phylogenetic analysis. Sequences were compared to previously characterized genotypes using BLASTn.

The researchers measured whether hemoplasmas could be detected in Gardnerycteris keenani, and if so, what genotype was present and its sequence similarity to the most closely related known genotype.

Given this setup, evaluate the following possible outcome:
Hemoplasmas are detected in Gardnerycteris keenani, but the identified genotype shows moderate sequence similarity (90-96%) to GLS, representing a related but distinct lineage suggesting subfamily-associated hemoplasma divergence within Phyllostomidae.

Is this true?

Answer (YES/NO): NO